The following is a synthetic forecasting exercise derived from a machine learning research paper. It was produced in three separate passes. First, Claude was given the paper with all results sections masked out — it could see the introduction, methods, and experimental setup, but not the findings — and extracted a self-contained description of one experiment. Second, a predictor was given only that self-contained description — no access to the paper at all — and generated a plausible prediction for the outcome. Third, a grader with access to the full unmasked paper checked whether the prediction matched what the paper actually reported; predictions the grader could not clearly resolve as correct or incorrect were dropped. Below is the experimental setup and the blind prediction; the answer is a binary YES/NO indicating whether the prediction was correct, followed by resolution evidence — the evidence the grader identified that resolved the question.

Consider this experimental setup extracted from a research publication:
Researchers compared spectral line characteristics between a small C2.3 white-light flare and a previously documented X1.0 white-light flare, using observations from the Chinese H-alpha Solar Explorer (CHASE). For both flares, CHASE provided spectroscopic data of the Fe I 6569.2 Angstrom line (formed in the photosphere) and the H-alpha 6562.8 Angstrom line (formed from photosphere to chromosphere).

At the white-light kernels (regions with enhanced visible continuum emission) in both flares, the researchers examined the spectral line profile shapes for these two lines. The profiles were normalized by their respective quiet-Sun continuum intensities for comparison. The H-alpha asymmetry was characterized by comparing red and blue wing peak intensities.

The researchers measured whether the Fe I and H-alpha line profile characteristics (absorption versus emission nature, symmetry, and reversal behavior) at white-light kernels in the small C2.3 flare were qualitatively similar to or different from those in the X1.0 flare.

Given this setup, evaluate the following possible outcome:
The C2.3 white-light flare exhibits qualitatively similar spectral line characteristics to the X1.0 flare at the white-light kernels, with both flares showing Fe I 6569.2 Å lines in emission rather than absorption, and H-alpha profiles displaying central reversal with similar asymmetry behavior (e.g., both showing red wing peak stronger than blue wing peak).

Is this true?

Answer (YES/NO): NO